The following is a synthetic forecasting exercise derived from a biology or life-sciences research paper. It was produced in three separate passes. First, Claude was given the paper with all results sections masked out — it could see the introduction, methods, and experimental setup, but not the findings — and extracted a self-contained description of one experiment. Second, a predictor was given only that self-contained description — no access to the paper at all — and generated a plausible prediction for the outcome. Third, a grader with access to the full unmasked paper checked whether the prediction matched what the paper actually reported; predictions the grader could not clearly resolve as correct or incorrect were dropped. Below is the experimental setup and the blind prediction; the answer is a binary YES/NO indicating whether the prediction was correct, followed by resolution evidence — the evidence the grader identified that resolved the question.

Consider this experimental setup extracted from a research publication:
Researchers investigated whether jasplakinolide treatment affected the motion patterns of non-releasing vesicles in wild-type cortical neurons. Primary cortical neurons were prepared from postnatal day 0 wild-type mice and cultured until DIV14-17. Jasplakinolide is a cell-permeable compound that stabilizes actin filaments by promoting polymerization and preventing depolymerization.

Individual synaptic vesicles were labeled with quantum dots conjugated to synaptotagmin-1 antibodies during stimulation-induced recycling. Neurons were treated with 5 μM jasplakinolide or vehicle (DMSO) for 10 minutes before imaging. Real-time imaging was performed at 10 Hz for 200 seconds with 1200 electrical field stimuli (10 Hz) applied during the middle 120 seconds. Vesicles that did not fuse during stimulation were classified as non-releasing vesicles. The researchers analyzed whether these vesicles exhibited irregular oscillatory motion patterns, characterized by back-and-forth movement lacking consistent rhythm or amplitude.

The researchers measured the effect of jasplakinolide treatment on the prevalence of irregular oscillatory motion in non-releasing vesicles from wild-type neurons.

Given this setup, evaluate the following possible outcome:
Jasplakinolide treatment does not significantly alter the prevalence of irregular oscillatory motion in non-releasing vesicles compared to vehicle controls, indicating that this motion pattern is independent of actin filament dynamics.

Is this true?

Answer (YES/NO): YES